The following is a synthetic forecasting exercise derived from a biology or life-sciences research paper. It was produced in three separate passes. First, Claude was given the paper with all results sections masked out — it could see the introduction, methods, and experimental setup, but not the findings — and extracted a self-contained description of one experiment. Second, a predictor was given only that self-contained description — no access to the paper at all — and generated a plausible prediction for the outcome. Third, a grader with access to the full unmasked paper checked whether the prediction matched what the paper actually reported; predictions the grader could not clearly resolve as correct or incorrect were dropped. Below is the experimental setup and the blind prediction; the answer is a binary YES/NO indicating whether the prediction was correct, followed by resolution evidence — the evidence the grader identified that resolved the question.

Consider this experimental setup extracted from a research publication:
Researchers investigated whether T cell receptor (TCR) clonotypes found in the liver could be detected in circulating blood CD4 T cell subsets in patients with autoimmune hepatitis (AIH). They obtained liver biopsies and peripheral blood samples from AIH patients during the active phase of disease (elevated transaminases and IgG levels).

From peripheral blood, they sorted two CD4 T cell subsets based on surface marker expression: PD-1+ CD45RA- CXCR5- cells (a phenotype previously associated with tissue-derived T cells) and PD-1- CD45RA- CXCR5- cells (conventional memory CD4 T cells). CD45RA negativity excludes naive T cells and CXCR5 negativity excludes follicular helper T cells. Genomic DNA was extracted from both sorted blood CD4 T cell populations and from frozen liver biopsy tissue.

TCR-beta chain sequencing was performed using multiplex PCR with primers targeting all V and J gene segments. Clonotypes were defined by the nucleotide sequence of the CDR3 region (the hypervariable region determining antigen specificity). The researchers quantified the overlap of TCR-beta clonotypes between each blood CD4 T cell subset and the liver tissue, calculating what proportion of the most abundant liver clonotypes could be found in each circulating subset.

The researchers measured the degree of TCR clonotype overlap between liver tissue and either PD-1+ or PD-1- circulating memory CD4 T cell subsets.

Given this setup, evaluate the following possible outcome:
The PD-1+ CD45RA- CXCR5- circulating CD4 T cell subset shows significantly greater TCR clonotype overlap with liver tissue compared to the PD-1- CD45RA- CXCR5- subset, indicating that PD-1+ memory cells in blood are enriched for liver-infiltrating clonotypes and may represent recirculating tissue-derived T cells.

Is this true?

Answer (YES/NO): YES